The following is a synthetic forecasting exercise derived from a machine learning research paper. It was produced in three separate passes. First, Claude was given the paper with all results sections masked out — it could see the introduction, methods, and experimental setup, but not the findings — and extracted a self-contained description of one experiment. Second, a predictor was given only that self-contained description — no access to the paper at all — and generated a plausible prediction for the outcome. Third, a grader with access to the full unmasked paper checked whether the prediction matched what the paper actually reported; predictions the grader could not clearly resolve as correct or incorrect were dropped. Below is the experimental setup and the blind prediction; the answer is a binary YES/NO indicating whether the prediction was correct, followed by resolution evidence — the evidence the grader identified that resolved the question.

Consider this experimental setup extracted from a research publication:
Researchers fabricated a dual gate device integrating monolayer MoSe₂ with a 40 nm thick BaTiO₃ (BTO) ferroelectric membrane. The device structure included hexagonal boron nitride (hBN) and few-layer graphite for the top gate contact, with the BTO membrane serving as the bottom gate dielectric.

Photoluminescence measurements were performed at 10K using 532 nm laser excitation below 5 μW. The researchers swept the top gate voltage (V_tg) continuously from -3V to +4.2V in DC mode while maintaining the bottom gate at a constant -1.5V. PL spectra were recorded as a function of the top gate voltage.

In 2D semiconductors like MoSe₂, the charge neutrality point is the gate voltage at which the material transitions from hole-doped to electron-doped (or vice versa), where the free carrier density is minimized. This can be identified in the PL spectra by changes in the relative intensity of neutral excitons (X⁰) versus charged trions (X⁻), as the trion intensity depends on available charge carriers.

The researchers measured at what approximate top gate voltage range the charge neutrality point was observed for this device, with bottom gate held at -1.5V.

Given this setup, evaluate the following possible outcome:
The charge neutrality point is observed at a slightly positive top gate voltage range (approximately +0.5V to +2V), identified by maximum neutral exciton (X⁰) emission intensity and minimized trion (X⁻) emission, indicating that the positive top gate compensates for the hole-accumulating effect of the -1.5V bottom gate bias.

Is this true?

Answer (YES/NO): NO